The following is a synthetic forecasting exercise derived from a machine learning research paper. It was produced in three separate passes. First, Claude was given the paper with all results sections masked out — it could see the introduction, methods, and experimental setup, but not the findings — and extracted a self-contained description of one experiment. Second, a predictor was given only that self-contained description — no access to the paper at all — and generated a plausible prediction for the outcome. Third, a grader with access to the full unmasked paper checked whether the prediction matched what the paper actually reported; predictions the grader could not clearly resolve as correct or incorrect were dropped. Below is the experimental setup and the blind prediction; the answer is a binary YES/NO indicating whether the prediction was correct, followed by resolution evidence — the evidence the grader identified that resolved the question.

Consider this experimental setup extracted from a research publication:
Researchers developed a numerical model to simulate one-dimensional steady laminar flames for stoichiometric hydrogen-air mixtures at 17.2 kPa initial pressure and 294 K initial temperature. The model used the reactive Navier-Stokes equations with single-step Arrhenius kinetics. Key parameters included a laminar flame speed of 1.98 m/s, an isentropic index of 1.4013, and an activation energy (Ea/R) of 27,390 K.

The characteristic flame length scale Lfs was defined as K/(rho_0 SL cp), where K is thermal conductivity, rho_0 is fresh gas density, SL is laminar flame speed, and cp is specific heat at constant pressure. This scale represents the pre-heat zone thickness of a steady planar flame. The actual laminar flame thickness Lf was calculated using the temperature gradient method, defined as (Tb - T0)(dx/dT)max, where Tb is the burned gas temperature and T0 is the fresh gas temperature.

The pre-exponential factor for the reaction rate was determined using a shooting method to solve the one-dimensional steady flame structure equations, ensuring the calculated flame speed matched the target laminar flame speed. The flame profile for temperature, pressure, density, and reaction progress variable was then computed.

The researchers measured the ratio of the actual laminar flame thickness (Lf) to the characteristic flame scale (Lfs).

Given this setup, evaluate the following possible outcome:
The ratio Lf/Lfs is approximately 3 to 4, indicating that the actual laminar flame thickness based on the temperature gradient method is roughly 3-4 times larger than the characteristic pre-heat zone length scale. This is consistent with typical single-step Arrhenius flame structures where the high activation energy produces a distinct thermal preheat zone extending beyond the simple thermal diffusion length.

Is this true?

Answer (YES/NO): NO